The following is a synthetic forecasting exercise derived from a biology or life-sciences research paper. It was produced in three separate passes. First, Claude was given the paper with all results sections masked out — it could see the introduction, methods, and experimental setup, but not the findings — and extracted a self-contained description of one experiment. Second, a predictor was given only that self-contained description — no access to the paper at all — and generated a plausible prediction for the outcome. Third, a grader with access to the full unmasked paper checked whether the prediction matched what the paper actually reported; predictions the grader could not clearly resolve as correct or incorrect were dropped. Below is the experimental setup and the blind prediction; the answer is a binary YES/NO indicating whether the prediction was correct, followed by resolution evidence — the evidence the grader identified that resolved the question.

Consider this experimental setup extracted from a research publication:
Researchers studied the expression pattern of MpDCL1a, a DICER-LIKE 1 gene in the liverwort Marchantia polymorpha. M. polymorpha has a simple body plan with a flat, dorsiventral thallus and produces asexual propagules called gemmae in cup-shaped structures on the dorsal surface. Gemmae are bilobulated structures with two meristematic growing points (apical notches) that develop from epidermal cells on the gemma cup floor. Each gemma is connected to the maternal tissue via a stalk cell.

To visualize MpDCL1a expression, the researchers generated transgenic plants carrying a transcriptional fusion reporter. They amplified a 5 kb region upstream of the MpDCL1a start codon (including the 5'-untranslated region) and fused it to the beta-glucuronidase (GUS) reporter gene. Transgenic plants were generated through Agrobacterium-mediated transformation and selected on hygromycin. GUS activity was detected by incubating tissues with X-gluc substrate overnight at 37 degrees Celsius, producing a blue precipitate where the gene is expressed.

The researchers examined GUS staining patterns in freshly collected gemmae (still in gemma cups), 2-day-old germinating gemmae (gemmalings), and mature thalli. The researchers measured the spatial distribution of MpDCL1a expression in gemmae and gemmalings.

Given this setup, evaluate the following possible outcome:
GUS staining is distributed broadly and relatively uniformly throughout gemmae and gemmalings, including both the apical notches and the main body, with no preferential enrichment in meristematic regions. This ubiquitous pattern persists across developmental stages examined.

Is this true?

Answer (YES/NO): NO